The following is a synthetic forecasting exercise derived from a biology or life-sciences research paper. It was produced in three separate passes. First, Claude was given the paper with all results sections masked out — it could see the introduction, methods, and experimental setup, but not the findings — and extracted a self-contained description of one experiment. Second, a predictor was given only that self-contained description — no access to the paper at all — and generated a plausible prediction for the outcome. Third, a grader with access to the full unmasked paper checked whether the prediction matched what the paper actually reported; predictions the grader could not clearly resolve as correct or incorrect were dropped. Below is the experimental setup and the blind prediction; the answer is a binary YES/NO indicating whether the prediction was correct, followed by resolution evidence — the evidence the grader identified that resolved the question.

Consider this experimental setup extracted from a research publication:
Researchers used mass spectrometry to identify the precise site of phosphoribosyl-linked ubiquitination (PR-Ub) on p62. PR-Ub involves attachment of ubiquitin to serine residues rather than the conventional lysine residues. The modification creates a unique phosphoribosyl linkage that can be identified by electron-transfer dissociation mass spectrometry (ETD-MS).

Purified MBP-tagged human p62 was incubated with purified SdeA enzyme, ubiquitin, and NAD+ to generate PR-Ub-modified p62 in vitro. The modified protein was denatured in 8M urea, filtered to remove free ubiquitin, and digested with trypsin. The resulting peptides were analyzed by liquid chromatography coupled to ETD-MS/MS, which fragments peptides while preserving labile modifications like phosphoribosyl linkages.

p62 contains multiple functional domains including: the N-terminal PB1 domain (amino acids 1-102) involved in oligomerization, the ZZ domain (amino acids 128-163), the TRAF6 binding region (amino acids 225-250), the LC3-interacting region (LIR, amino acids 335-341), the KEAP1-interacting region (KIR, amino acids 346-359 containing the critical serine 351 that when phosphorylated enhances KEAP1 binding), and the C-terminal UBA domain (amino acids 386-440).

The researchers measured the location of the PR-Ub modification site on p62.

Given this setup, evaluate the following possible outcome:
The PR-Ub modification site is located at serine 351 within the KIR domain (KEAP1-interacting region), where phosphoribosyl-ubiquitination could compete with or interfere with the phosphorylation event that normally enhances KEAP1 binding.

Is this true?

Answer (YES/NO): NO